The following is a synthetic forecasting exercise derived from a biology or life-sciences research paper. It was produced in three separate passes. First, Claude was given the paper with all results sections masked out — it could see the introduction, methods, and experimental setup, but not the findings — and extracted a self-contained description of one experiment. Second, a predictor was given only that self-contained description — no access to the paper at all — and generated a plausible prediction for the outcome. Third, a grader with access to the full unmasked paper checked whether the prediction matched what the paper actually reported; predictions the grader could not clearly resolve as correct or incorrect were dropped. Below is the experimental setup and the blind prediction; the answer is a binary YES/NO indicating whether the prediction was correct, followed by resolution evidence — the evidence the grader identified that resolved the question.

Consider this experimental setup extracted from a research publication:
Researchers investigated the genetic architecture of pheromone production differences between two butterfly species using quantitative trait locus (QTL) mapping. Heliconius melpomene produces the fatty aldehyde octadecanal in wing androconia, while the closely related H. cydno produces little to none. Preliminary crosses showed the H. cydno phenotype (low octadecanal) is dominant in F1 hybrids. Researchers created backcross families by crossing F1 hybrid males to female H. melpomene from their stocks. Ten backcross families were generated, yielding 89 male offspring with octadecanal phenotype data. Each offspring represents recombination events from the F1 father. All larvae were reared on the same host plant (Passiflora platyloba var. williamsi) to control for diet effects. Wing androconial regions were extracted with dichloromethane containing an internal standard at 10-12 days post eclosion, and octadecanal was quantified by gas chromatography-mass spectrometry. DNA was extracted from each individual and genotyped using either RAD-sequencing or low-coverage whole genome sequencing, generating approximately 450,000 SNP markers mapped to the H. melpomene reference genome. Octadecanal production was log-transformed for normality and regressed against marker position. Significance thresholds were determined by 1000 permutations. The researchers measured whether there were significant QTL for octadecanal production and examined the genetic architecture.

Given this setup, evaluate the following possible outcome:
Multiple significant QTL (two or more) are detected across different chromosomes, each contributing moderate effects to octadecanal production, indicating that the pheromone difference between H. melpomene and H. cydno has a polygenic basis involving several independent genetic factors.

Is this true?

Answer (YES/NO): NO